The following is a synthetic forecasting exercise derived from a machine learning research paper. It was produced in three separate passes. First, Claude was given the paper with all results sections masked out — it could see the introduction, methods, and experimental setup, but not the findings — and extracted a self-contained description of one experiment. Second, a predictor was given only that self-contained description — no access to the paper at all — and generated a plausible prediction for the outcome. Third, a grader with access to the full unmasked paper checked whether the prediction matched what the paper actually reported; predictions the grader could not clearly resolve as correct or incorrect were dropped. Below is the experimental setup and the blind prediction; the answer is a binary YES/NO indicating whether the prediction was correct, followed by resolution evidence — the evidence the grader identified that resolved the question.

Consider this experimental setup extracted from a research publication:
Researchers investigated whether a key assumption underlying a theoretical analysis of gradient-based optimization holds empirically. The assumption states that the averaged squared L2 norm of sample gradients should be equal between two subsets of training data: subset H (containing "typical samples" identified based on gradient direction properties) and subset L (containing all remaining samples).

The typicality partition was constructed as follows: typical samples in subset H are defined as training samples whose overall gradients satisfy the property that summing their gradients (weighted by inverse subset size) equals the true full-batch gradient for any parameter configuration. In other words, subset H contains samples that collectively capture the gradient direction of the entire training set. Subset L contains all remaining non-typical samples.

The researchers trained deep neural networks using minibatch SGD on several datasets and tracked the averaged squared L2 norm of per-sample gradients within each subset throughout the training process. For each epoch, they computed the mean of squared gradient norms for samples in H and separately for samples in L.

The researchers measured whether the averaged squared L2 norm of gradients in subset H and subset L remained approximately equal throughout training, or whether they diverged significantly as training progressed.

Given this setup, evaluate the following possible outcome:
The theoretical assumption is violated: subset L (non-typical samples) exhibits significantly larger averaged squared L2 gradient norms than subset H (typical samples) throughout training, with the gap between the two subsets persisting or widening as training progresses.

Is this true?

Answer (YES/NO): NO